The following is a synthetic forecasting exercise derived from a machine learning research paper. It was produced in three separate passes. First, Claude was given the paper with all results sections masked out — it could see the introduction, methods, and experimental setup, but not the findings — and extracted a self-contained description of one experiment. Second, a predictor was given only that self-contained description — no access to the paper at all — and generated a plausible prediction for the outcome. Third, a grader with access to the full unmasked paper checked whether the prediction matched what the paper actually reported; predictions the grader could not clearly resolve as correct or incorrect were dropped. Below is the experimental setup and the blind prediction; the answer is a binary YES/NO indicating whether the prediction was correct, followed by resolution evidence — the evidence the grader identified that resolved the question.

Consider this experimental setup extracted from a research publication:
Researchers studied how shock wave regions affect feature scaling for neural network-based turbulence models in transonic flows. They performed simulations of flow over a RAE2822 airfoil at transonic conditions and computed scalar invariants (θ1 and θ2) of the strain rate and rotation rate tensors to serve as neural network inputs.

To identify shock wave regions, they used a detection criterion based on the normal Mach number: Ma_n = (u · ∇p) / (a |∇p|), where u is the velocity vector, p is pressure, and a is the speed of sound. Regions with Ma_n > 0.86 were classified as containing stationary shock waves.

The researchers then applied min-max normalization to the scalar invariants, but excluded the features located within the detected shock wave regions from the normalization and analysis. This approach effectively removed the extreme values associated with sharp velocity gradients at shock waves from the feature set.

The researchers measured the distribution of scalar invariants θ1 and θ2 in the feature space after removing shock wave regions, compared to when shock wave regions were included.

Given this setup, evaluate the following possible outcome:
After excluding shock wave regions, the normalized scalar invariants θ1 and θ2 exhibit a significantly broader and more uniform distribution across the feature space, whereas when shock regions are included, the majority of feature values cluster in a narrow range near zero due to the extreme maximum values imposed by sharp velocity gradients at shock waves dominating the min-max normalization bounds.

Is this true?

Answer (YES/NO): NO